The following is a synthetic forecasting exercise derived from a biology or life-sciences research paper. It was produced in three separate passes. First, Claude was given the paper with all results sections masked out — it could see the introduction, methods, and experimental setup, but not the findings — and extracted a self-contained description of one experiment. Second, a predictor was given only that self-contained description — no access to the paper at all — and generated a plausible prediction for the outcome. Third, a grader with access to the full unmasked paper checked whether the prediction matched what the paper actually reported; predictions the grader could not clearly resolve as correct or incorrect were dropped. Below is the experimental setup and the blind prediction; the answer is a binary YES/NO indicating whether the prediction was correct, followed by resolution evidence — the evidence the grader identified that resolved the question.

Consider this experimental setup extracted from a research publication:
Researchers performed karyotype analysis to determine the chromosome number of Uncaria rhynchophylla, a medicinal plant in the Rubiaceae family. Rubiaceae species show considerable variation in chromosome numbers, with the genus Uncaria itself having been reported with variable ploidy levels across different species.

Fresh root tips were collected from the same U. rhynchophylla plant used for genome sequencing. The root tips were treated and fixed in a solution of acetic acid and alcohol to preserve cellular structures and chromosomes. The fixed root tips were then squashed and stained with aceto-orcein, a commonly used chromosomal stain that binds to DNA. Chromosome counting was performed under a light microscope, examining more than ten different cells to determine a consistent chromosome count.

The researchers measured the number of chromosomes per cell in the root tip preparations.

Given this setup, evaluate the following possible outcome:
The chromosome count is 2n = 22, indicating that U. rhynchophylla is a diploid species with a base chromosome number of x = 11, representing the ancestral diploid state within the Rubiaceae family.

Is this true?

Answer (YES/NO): NO